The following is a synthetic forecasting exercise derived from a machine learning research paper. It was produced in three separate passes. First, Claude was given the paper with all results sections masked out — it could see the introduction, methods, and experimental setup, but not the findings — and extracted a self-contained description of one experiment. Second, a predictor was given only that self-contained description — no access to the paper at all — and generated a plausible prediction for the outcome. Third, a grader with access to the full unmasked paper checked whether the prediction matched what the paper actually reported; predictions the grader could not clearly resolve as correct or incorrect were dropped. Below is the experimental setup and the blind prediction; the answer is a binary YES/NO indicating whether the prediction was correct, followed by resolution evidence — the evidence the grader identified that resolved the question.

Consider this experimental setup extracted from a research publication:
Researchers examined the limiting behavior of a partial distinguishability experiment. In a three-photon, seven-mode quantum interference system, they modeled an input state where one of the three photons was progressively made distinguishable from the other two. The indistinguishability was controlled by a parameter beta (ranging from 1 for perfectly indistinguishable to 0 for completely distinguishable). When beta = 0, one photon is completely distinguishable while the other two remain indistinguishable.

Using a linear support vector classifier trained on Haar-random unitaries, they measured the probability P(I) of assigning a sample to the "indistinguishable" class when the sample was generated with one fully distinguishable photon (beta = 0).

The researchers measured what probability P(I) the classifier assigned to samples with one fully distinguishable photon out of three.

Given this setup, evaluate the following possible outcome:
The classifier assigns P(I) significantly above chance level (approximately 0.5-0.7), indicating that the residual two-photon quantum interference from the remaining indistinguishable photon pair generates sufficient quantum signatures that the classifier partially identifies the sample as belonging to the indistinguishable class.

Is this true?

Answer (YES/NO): YES